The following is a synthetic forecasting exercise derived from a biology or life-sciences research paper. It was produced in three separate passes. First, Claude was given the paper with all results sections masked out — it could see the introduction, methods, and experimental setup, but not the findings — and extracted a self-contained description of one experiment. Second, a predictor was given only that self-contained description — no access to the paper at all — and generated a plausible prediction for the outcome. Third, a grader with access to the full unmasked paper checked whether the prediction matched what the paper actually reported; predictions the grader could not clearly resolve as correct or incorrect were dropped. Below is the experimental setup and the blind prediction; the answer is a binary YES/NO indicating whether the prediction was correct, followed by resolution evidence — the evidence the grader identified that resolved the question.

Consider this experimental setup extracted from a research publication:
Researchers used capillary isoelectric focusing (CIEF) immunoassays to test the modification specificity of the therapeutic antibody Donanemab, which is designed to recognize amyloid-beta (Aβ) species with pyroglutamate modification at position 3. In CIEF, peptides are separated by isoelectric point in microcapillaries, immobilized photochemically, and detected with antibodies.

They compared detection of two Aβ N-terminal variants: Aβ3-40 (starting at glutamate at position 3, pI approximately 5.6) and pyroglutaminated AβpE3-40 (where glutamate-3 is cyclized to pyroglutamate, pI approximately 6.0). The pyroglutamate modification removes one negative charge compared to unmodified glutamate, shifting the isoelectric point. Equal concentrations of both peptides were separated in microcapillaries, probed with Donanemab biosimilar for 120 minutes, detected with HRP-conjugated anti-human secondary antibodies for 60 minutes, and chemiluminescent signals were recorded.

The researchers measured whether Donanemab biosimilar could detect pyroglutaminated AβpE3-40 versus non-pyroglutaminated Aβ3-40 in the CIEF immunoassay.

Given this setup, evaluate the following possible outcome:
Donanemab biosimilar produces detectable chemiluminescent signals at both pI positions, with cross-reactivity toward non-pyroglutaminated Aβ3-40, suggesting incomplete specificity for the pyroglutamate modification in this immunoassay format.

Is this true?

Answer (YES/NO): YES